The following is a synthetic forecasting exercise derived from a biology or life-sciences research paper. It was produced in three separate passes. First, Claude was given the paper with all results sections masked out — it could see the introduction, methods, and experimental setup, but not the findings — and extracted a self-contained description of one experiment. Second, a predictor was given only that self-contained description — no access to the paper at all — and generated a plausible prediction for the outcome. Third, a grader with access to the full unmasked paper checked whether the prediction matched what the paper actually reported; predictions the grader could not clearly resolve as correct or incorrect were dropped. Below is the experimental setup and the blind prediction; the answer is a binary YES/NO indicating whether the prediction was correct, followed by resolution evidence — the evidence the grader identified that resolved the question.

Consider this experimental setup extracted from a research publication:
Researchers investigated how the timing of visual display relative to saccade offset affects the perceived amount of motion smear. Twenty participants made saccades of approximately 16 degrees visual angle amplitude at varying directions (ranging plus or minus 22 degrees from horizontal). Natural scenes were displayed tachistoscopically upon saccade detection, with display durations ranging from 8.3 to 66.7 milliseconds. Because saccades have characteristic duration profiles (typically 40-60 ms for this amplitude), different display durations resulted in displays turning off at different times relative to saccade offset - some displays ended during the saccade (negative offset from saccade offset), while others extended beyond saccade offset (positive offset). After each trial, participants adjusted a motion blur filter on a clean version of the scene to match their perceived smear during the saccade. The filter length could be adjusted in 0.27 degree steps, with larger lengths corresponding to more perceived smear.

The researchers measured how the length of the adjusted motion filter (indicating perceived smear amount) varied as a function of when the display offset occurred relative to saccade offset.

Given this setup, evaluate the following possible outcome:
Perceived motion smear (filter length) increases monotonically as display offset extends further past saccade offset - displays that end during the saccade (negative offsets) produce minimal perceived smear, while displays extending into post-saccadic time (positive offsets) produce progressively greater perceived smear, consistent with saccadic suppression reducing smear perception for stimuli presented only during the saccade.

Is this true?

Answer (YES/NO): NO